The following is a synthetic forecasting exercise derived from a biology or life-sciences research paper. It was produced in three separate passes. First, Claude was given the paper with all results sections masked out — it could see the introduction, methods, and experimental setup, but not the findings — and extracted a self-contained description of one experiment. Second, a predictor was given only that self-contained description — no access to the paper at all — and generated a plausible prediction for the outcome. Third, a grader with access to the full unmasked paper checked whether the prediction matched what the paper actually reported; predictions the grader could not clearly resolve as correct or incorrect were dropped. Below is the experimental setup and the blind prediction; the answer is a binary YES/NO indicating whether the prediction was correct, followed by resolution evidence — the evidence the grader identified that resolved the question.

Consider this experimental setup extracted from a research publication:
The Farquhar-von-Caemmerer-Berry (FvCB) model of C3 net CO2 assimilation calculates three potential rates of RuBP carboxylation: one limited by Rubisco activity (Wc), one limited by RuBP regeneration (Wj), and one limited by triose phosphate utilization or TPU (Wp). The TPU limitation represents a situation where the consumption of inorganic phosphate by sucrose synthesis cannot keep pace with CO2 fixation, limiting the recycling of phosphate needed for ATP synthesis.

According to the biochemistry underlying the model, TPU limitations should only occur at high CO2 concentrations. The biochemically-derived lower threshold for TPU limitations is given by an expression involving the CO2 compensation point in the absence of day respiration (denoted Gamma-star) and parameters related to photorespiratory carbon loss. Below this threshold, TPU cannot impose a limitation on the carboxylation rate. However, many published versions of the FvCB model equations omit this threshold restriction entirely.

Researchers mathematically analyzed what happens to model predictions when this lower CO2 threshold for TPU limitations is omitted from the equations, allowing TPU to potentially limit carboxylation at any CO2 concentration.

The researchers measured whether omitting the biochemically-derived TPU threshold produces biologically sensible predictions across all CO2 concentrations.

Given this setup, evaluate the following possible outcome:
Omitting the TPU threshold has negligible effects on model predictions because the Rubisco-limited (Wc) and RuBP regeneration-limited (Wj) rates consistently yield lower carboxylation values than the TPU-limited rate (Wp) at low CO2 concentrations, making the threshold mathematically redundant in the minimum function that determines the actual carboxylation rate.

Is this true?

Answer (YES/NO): NO